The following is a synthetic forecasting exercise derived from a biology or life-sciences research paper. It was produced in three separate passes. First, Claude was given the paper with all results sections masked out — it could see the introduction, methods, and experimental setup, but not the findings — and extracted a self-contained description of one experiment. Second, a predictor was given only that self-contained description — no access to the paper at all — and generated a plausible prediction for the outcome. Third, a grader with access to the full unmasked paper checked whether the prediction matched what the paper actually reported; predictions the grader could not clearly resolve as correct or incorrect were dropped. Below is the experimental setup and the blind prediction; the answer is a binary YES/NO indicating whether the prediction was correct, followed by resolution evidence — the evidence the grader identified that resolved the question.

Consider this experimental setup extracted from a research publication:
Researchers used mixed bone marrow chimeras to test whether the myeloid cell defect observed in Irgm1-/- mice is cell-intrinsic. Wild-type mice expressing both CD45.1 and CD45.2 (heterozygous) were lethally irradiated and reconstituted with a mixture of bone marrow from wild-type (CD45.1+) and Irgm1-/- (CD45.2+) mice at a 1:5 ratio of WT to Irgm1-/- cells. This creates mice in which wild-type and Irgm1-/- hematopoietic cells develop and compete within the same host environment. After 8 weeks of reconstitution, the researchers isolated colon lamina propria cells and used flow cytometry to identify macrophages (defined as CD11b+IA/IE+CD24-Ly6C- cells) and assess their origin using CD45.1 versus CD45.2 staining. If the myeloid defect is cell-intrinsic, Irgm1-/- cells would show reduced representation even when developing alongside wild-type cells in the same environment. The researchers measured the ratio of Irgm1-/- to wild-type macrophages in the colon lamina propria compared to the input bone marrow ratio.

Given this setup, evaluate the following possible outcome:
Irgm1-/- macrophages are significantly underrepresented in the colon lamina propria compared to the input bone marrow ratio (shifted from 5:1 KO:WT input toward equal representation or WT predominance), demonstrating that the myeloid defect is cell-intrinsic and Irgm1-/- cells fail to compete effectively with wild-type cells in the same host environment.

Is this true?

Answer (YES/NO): YES